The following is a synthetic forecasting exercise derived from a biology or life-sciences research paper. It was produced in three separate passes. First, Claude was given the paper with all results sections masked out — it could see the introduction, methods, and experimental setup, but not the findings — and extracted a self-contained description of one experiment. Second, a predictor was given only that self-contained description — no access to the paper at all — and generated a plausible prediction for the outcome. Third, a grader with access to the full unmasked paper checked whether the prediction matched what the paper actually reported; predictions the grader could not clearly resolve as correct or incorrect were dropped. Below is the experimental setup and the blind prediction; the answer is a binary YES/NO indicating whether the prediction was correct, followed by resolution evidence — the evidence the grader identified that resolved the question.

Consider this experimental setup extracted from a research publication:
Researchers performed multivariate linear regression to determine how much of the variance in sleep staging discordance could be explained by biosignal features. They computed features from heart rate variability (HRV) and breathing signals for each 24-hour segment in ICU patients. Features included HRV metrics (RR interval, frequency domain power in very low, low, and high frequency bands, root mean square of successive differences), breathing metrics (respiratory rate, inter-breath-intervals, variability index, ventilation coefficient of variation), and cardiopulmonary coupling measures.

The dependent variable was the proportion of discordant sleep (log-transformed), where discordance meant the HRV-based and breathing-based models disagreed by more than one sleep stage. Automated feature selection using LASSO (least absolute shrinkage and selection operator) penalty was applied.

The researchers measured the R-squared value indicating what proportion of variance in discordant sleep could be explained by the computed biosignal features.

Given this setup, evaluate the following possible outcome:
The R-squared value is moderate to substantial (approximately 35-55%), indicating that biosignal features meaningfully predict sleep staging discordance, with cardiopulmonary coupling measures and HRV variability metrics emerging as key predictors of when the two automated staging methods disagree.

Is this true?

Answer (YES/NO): YES